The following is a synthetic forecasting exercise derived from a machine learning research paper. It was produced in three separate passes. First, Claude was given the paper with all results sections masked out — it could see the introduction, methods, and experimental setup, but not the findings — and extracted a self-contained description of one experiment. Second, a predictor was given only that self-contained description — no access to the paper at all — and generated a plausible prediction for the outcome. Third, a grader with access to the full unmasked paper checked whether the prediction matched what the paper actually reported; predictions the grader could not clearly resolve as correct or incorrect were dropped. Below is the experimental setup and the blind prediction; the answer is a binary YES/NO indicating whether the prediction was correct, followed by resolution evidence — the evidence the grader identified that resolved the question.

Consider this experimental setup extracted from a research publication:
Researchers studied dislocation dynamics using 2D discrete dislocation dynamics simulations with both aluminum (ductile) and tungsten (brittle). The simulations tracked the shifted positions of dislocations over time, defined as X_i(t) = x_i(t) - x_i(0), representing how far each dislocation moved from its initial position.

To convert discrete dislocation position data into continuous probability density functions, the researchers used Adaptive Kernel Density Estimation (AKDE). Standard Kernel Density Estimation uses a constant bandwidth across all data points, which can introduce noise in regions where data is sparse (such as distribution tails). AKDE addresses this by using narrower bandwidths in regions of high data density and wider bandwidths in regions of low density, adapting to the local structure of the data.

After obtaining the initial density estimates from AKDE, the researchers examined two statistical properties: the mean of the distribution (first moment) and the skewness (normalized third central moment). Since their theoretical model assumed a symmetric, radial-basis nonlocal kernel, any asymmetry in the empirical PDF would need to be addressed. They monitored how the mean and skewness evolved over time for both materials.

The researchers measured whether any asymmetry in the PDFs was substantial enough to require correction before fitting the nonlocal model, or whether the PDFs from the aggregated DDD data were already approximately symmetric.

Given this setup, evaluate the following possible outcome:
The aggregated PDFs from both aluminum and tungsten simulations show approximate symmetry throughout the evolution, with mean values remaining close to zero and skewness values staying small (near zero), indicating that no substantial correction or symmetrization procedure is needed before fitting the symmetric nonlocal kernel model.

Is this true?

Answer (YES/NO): NO